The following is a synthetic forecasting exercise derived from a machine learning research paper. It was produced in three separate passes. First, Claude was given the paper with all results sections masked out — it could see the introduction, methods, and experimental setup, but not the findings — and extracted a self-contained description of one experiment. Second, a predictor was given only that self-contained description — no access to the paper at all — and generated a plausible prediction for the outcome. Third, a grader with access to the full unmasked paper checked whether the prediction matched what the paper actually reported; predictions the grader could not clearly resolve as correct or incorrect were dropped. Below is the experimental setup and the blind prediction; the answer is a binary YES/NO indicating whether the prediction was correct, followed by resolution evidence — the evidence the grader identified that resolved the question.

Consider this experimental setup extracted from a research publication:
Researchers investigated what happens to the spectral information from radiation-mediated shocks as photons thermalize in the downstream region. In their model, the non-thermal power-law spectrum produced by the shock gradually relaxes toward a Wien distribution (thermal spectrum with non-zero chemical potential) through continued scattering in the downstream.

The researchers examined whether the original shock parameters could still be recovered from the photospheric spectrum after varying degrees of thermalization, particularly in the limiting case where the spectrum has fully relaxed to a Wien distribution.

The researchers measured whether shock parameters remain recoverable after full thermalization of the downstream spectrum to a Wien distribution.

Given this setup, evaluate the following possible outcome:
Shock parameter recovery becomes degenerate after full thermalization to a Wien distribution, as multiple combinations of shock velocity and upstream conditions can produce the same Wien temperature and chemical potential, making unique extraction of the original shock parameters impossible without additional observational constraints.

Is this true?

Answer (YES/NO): YES